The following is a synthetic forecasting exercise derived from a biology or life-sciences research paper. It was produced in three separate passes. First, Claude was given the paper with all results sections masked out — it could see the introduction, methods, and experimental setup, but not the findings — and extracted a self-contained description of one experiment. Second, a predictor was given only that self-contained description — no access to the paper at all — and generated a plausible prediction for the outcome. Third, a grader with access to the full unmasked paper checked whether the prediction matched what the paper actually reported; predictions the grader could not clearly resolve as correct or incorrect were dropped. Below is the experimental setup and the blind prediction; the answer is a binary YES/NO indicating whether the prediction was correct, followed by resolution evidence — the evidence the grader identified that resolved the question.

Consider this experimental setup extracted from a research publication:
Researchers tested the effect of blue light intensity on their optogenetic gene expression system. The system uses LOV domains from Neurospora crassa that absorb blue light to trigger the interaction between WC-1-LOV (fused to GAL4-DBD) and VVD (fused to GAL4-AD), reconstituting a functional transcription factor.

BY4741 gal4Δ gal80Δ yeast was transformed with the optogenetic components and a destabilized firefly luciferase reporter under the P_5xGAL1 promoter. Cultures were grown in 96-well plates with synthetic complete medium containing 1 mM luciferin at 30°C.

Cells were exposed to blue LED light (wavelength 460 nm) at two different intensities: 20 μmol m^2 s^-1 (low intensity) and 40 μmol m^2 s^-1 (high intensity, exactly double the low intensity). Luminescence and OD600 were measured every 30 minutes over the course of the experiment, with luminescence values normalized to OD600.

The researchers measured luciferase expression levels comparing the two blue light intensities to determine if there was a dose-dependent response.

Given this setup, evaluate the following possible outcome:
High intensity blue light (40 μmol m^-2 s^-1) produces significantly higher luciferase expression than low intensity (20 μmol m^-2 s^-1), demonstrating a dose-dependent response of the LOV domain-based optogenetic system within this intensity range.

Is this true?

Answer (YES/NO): NO